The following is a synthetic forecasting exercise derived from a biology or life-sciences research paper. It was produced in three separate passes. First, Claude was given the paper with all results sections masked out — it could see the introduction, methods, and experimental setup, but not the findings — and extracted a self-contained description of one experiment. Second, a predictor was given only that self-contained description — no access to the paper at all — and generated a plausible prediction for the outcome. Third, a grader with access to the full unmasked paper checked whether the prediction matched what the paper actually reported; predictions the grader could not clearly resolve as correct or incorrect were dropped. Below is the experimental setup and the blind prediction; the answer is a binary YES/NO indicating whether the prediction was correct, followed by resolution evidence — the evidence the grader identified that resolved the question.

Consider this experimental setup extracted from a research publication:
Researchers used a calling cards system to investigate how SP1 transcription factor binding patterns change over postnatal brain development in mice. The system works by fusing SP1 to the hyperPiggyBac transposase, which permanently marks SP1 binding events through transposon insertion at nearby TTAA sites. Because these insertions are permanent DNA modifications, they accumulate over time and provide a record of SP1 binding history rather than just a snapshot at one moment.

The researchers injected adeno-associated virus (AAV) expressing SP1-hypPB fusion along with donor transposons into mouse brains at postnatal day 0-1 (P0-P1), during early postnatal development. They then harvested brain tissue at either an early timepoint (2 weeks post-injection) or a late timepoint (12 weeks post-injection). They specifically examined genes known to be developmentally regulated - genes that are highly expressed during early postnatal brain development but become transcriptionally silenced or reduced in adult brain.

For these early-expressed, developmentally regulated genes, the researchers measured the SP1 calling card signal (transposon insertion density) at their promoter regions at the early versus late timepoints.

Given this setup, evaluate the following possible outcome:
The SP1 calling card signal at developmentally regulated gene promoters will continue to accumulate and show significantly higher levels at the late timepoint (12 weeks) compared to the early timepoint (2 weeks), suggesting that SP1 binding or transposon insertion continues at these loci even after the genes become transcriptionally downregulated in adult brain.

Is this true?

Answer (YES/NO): NO